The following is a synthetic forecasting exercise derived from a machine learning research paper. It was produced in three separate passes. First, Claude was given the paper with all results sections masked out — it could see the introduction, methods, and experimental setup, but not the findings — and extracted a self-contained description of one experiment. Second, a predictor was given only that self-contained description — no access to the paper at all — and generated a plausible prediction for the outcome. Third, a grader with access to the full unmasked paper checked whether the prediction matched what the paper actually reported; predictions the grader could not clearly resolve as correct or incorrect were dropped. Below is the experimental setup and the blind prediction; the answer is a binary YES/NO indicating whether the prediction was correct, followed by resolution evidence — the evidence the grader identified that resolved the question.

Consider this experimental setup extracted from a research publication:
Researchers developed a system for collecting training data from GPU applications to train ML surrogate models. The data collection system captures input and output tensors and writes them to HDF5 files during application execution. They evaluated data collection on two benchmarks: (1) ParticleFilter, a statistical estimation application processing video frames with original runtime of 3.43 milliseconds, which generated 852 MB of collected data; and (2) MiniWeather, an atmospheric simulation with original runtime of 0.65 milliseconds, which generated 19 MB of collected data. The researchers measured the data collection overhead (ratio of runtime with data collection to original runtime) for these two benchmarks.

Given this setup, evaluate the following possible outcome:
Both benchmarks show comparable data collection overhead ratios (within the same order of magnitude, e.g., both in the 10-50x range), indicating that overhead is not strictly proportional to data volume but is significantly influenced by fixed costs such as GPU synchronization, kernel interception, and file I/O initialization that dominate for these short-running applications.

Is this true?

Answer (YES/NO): NO